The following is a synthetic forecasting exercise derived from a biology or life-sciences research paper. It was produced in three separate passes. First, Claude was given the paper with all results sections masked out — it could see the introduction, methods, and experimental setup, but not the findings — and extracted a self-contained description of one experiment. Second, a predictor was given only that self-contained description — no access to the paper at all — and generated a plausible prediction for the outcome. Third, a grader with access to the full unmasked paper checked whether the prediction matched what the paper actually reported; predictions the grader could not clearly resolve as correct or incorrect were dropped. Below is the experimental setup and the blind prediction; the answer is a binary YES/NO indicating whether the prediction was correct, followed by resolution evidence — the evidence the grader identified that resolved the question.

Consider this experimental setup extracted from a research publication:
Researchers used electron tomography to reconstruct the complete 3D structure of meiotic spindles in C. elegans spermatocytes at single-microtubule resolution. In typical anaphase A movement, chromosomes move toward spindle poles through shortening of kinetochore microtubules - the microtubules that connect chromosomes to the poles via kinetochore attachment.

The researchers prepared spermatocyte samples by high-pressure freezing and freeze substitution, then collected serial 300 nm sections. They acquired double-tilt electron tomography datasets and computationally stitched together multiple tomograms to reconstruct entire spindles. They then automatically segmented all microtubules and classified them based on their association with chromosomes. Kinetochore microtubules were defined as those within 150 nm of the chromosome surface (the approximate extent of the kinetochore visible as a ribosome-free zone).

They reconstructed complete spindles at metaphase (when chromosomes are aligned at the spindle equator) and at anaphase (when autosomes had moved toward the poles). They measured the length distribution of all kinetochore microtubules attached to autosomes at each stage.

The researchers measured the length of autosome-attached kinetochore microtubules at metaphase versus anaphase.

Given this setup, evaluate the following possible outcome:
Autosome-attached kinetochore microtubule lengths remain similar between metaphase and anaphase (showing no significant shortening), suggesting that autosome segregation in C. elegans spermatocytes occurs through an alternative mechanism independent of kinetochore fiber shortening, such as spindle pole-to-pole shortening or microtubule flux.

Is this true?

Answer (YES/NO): YES